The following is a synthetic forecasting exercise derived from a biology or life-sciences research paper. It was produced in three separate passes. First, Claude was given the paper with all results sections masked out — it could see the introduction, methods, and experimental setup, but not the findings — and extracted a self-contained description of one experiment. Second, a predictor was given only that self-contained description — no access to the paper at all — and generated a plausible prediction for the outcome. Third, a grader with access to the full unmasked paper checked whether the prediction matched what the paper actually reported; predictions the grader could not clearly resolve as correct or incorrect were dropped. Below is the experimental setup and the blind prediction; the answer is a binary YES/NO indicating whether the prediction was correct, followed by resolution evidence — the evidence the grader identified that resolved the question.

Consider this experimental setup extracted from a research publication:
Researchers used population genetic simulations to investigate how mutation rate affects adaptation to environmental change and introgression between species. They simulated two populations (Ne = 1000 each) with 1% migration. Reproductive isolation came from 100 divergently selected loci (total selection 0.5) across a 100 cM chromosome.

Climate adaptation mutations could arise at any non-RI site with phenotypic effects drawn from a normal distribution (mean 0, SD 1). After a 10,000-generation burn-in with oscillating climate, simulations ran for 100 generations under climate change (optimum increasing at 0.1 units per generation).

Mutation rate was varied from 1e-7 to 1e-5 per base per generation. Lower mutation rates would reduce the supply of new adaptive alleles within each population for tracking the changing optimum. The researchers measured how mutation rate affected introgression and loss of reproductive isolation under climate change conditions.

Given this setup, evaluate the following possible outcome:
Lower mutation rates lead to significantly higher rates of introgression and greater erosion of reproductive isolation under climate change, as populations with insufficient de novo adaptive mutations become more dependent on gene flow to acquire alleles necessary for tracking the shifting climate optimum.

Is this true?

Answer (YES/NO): YES